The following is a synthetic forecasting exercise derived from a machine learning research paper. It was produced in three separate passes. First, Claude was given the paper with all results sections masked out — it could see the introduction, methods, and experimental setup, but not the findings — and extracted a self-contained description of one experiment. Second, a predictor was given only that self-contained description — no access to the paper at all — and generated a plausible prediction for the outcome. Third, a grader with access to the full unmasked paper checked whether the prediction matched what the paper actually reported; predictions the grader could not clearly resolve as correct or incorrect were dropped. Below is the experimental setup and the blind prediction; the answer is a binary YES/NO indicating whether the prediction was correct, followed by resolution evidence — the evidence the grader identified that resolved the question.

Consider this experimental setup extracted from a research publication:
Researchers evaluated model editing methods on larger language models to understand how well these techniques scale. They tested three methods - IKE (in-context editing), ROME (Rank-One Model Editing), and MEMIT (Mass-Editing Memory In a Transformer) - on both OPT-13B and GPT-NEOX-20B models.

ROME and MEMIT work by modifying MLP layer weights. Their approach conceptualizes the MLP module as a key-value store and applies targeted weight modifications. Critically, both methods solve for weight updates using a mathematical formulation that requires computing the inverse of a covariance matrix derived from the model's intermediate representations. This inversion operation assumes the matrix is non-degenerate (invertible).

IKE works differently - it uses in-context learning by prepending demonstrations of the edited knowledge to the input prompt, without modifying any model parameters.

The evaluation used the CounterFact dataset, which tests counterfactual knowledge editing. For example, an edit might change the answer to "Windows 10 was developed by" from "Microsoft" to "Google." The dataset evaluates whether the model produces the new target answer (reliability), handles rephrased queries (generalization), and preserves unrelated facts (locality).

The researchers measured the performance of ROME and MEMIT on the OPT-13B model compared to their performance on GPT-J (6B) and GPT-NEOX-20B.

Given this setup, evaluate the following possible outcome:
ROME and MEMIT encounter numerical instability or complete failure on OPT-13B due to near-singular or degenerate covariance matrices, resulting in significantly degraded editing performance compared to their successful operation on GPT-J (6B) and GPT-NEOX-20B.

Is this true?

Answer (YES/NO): YES